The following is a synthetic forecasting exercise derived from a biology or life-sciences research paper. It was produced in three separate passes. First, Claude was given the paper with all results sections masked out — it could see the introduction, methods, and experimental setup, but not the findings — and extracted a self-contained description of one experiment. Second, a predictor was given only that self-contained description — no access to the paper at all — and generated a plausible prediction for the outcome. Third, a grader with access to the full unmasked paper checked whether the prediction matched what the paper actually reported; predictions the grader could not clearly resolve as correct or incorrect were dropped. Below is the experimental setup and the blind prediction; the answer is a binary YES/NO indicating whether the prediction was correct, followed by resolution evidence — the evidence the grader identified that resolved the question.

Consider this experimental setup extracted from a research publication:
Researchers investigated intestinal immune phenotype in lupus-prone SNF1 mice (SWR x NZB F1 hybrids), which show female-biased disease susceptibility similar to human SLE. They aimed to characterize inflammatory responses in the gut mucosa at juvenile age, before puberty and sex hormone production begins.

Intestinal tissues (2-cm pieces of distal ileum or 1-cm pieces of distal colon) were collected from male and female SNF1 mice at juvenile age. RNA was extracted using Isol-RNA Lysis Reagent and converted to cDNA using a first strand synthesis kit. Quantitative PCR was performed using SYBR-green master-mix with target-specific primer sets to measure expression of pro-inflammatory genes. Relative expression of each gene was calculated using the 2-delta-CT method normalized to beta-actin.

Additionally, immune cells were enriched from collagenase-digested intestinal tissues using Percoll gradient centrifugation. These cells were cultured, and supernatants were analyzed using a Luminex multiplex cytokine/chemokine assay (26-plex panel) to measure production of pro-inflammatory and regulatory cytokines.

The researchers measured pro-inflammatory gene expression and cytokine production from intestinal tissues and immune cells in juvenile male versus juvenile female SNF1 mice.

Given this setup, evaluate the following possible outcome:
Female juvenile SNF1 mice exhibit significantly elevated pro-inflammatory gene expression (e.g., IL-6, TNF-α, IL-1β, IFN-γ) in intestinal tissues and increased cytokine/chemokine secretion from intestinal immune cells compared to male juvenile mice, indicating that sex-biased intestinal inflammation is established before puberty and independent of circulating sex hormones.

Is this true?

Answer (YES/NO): YES